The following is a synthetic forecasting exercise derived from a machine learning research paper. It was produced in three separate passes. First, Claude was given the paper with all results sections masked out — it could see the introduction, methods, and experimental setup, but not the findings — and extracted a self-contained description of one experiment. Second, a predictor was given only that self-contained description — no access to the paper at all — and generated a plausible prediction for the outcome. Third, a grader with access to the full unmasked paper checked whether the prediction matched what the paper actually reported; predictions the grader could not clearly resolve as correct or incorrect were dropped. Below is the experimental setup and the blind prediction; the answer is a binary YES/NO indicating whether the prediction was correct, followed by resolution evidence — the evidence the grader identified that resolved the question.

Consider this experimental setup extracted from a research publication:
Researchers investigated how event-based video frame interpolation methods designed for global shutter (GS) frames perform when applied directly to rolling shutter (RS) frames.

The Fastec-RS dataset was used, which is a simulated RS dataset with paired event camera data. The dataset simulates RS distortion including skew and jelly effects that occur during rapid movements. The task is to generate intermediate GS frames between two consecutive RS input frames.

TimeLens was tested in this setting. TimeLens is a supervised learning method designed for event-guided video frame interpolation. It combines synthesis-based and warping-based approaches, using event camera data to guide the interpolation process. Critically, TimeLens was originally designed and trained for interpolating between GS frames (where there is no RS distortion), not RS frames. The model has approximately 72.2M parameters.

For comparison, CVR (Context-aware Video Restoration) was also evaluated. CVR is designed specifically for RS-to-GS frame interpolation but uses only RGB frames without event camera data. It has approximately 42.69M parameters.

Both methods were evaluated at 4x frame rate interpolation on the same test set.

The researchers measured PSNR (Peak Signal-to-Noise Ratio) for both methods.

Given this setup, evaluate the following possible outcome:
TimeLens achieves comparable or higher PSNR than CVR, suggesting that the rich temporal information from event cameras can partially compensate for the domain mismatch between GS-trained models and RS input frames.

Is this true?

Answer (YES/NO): NO